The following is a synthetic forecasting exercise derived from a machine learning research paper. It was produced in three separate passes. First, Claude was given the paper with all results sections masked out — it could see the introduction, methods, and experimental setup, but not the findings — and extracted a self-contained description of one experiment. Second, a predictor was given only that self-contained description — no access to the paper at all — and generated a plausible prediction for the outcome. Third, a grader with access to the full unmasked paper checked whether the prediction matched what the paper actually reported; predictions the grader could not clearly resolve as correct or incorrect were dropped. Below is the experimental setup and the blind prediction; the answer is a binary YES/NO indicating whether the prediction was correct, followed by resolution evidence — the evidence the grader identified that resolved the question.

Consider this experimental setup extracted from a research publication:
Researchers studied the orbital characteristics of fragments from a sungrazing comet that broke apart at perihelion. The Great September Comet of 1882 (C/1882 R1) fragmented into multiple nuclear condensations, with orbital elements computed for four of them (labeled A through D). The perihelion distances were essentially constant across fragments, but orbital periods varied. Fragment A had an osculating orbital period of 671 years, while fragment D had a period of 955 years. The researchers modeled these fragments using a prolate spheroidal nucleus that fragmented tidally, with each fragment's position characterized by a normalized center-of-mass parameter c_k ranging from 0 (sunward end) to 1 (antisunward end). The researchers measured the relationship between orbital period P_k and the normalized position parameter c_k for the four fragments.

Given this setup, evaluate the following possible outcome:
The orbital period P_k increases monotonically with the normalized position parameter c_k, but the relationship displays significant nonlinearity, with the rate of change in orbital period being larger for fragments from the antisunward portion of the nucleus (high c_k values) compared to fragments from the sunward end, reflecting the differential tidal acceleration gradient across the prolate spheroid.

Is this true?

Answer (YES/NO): NO